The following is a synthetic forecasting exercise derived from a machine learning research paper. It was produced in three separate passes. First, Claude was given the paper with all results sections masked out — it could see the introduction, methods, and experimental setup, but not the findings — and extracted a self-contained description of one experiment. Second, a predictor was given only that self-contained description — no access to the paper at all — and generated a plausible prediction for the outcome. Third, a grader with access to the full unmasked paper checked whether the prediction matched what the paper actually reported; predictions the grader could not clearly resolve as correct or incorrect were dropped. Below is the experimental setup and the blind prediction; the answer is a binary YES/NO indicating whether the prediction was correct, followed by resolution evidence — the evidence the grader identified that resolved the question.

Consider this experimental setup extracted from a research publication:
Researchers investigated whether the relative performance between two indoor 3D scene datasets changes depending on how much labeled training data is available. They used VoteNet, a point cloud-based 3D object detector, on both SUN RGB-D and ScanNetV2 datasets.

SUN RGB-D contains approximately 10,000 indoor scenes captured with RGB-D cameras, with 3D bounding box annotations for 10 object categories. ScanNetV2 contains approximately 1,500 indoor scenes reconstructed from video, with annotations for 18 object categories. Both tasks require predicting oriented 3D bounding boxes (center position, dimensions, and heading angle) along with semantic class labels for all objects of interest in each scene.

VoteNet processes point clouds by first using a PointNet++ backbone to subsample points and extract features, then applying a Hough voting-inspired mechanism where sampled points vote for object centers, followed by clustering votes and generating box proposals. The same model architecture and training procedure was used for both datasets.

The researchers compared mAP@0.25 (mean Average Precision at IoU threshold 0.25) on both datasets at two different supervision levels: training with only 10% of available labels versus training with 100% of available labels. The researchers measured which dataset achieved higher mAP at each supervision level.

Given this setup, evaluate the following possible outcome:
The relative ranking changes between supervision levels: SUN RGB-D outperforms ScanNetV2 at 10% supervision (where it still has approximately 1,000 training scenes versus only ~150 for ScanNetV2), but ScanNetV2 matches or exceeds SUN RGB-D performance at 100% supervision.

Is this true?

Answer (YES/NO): YES